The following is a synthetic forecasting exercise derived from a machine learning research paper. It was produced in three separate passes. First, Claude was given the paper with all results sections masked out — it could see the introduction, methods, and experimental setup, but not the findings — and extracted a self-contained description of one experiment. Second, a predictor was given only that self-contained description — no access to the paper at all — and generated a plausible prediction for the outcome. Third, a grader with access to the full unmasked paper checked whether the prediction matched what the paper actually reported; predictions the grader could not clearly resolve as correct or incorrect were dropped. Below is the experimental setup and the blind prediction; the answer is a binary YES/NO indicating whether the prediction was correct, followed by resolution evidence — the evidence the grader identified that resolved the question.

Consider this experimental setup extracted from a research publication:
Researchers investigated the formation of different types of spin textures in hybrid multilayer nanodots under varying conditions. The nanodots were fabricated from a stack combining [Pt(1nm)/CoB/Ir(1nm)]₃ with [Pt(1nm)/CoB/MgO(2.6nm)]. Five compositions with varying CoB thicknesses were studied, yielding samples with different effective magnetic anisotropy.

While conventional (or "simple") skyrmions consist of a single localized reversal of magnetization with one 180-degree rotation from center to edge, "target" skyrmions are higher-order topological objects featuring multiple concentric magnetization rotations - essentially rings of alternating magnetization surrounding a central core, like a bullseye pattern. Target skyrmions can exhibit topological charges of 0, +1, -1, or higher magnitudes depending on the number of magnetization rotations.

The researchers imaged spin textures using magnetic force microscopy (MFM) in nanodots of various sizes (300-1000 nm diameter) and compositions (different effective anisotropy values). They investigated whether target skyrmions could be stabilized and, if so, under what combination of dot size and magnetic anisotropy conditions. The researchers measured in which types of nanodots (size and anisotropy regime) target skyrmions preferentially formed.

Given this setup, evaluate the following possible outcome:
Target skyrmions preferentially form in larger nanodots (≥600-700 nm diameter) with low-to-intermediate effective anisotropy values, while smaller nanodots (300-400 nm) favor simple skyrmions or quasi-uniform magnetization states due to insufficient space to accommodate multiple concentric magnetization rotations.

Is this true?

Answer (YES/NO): NO